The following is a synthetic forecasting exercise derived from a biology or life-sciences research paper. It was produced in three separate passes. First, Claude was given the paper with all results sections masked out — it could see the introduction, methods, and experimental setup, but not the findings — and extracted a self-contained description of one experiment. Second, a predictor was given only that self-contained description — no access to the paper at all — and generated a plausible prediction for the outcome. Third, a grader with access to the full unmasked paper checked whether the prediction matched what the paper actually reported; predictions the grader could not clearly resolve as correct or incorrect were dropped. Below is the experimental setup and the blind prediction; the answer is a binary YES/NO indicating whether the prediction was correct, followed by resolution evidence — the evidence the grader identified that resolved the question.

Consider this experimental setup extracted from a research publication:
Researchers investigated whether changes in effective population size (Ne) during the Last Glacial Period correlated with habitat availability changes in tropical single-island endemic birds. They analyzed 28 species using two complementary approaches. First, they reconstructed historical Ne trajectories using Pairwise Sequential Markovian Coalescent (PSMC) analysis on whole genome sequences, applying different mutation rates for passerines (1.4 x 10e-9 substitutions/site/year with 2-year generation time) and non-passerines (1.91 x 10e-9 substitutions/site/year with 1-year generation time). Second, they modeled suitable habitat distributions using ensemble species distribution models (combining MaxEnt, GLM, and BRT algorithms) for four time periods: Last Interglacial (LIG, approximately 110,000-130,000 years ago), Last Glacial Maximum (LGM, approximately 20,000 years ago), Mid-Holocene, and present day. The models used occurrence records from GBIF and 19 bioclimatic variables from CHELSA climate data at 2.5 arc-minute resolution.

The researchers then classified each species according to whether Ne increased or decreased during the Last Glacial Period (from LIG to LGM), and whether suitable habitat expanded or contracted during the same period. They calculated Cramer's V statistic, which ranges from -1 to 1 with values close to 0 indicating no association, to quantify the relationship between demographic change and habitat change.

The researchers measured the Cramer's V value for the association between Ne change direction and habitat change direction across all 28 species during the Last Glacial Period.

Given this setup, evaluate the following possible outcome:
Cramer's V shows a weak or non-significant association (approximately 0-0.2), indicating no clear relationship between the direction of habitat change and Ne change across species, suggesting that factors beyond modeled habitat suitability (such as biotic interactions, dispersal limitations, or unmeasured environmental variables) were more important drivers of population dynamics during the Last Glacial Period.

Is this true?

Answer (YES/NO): YES